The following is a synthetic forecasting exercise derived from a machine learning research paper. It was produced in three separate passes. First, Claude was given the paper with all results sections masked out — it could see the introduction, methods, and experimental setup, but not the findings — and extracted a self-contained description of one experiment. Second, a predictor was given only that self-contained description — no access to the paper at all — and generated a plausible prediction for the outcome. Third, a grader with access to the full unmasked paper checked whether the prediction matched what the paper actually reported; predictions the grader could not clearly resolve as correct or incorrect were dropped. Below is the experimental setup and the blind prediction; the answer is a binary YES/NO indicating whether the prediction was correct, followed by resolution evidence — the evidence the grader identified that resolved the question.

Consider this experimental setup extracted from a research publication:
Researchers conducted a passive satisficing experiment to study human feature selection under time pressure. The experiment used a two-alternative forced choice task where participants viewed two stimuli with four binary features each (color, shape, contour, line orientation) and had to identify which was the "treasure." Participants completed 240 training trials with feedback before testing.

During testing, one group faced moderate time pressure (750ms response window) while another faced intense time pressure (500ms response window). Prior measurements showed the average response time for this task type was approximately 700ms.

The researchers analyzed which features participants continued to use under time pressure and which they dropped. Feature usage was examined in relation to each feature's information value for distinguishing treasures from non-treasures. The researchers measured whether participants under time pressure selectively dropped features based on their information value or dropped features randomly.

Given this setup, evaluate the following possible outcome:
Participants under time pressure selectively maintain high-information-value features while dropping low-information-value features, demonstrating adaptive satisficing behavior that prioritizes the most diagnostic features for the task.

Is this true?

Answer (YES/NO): YES